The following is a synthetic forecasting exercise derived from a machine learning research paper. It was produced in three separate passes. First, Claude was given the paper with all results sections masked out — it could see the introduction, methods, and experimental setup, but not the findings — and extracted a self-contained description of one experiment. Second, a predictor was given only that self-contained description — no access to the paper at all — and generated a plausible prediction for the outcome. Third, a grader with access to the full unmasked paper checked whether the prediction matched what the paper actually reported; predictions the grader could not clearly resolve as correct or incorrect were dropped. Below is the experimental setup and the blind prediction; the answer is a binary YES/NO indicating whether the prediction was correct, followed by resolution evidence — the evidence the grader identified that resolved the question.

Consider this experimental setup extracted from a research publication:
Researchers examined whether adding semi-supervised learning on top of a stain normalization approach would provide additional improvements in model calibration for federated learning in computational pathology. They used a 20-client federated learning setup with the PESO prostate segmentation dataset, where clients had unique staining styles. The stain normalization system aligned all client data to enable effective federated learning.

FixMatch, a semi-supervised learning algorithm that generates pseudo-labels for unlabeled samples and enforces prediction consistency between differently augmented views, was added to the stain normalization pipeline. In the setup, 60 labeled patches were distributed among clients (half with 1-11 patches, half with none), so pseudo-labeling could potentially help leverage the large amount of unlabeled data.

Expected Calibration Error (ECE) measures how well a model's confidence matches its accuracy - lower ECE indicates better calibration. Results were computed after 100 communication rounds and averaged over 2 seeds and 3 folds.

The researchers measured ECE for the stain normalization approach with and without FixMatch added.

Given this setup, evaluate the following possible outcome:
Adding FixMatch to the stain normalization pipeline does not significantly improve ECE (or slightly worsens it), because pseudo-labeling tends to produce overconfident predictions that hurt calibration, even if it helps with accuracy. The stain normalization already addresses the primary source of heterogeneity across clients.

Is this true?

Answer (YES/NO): YES